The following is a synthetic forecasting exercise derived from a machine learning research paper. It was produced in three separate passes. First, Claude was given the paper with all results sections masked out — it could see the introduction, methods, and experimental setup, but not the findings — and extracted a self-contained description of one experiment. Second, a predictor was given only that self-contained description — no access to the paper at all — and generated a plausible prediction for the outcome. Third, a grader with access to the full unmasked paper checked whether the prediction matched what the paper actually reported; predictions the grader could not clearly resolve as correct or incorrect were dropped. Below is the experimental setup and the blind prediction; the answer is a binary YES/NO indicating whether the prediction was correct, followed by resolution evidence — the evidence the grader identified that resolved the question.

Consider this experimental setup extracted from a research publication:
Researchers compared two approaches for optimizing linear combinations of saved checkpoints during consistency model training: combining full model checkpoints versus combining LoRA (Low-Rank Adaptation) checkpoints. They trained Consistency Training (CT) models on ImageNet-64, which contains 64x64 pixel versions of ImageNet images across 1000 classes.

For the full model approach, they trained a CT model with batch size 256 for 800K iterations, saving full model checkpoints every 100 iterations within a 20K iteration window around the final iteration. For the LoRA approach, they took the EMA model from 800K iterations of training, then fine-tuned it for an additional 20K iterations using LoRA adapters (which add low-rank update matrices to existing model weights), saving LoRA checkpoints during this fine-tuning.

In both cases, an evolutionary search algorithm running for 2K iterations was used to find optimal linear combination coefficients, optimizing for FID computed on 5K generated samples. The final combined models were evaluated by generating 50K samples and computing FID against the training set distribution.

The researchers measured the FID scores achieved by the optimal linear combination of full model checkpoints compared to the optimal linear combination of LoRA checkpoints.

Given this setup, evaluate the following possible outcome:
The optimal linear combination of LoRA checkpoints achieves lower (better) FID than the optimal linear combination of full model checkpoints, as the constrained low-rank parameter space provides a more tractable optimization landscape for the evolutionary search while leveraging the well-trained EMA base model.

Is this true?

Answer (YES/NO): YES